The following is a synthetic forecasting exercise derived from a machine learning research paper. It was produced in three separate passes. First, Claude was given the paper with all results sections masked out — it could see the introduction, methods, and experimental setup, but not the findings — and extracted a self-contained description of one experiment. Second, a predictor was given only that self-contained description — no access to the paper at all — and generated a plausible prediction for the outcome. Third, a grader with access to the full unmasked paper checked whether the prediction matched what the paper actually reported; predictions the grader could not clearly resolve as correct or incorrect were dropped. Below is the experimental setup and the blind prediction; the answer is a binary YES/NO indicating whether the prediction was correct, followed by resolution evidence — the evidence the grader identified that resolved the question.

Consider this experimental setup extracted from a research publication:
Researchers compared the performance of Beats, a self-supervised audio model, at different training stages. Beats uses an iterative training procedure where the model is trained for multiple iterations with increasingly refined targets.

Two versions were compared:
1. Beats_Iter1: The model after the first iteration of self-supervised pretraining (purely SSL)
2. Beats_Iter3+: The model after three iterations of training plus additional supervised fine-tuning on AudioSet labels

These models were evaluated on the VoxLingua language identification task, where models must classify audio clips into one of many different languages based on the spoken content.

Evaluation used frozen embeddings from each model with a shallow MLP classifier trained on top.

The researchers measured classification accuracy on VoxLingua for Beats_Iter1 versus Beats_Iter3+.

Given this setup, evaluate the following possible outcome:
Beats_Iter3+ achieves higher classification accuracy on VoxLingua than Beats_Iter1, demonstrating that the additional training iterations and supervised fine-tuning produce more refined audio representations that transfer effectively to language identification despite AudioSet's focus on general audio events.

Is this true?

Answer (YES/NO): NO